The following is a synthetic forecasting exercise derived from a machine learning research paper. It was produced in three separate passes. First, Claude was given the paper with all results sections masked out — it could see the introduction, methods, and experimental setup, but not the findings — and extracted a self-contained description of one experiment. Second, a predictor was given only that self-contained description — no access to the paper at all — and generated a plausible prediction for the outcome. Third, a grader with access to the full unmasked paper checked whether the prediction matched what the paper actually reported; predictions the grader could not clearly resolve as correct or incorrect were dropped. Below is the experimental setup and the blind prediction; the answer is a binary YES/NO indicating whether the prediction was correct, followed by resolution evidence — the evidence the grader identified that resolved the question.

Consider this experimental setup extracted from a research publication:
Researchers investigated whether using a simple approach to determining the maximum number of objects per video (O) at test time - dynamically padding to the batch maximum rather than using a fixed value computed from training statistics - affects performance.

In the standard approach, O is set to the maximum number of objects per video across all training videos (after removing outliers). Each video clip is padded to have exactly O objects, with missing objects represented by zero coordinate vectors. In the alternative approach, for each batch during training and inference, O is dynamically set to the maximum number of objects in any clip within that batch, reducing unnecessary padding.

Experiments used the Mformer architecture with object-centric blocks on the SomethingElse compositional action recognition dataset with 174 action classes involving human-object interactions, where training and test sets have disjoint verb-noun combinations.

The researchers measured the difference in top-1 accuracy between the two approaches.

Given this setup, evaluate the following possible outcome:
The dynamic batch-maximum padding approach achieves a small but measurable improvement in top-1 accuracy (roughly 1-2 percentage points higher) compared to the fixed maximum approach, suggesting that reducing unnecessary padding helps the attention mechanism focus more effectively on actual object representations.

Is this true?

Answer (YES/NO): NO